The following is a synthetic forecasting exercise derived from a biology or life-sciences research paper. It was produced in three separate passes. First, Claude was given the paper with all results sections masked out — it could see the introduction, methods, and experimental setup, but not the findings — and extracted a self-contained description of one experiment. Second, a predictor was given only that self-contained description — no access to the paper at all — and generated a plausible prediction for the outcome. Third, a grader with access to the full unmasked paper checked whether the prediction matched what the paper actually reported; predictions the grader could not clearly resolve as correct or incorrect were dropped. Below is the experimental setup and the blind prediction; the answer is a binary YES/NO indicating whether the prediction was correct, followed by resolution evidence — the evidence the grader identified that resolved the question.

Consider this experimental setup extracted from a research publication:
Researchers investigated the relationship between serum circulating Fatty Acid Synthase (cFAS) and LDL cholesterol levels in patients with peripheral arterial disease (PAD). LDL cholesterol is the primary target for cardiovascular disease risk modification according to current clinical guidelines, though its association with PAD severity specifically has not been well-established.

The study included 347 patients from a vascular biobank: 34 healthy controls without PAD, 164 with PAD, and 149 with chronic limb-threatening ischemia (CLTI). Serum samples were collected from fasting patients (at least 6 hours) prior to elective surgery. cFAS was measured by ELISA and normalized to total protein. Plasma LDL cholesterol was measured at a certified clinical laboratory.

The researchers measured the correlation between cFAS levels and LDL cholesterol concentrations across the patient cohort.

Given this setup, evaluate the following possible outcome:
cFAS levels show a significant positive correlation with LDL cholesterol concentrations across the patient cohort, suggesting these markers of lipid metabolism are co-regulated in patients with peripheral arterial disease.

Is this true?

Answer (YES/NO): NO